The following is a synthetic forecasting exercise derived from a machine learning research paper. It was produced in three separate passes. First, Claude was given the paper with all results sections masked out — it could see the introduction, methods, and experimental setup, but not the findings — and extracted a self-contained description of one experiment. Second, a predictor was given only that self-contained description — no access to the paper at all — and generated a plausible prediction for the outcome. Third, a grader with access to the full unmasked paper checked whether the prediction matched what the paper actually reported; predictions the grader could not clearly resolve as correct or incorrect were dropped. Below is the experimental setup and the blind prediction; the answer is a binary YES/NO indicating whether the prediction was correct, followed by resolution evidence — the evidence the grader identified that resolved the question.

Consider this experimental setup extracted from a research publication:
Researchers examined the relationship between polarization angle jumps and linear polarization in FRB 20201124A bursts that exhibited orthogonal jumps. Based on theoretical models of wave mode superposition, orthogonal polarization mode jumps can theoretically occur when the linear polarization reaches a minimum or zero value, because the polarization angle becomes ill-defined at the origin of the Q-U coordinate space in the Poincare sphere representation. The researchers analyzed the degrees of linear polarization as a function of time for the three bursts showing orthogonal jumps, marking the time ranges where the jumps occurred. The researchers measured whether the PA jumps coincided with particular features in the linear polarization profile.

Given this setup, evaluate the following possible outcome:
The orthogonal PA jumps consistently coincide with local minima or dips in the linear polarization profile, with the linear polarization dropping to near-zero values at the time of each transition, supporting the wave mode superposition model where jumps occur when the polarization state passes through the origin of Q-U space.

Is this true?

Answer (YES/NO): YES